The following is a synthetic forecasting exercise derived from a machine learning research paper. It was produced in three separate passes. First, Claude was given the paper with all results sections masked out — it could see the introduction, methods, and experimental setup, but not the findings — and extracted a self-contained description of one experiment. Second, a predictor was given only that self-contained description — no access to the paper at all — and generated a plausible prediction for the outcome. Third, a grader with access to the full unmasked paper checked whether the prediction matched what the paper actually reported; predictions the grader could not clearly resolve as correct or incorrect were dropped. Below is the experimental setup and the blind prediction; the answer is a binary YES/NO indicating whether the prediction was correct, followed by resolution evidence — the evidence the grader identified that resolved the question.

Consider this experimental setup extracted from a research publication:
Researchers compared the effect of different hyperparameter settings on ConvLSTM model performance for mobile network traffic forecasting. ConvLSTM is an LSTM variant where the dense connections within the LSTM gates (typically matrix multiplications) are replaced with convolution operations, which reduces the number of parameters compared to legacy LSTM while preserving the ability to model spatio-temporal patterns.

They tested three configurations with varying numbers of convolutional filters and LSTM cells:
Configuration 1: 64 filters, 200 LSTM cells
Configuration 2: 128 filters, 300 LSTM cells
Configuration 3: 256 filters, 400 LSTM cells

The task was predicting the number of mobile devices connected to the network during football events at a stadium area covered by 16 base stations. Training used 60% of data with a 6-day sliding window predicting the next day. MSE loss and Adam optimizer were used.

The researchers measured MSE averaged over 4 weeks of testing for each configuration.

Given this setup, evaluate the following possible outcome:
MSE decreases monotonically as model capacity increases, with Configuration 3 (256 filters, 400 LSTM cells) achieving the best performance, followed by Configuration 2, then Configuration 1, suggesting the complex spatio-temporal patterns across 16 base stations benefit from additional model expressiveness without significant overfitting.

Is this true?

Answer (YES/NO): NO